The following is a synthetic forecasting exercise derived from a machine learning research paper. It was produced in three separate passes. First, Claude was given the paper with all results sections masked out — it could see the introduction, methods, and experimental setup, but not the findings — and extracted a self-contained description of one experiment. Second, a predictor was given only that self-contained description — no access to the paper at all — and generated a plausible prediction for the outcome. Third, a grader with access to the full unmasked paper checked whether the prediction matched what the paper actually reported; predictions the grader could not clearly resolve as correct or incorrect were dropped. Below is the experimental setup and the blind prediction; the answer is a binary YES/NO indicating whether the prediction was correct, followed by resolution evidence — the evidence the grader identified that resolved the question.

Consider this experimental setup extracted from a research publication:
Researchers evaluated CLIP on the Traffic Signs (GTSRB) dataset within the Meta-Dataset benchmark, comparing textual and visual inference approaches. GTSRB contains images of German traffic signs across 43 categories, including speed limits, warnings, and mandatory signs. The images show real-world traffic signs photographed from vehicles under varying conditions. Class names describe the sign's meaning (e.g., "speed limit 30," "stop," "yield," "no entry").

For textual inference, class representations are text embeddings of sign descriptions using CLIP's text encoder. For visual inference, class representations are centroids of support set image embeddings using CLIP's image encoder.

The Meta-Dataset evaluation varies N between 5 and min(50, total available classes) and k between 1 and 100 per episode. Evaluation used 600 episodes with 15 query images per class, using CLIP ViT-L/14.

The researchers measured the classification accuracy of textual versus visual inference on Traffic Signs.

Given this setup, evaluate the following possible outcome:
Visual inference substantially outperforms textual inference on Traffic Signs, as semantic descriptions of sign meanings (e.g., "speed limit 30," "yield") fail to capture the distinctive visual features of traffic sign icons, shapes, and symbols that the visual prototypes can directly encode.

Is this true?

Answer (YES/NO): YES